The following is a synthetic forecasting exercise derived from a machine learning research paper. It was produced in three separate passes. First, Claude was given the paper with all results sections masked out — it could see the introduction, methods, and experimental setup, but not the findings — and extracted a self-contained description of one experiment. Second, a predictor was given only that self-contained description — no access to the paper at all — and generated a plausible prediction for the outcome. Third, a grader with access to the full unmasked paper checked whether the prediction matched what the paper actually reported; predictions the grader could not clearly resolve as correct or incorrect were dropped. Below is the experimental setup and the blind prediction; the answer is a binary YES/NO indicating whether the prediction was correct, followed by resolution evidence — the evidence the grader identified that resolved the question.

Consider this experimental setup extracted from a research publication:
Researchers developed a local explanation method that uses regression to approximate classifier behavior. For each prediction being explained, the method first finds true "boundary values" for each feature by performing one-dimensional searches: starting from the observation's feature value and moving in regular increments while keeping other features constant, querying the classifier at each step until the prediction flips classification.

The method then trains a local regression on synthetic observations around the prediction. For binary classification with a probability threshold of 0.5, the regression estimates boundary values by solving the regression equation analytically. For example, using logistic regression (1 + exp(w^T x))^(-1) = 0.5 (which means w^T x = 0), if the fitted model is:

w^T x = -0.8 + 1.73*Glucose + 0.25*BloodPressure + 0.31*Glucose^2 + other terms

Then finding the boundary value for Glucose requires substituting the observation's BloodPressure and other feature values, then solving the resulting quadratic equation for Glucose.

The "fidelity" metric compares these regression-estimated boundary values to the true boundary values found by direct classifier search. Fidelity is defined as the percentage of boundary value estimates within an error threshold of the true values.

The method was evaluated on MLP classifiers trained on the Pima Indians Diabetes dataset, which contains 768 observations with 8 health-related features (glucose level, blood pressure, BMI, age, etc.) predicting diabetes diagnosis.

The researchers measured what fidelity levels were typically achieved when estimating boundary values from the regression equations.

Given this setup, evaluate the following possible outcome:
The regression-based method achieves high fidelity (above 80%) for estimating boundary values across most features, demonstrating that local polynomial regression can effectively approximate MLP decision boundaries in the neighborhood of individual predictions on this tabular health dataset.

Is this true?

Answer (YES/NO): NO